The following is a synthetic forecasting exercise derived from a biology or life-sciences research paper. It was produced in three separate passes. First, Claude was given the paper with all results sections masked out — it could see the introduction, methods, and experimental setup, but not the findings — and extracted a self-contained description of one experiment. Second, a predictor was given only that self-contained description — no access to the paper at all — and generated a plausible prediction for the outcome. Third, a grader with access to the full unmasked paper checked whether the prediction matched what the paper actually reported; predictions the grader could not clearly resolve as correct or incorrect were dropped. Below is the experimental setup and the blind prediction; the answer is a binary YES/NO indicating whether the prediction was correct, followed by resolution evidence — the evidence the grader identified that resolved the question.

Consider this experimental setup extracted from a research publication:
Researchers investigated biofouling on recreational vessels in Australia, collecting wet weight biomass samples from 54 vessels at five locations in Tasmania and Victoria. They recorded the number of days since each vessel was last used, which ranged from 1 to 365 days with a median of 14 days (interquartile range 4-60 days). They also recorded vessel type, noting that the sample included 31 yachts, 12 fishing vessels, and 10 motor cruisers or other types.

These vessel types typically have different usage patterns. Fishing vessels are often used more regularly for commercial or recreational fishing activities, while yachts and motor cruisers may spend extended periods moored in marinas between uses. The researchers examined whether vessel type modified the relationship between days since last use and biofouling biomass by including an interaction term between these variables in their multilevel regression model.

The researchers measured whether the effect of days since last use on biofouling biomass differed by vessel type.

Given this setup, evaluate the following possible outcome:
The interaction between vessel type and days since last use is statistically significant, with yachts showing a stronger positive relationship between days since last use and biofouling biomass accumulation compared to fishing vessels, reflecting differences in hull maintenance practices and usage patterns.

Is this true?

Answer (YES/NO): NO